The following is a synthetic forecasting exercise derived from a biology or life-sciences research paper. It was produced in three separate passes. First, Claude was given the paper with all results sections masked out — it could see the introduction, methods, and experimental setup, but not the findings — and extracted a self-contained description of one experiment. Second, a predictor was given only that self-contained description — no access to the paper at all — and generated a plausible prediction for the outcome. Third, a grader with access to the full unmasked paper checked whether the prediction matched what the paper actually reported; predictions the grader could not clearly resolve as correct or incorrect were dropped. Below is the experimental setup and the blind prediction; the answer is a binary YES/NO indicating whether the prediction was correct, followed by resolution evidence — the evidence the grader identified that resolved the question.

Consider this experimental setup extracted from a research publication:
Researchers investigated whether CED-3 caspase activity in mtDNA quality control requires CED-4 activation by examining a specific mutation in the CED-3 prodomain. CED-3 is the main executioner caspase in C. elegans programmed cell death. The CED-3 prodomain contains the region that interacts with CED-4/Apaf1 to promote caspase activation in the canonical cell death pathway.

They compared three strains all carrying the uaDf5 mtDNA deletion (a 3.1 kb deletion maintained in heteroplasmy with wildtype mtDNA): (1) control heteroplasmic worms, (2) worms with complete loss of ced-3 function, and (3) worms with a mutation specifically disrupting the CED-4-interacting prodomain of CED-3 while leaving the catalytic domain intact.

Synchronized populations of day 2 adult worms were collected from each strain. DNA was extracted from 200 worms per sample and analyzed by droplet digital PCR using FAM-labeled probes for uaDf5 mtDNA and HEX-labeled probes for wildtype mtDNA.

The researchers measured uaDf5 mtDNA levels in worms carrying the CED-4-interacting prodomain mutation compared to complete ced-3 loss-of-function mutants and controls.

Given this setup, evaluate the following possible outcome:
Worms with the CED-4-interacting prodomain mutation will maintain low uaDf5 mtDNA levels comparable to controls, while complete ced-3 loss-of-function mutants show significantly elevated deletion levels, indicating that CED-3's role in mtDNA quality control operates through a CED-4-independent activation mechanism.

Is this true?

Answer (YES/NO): NO